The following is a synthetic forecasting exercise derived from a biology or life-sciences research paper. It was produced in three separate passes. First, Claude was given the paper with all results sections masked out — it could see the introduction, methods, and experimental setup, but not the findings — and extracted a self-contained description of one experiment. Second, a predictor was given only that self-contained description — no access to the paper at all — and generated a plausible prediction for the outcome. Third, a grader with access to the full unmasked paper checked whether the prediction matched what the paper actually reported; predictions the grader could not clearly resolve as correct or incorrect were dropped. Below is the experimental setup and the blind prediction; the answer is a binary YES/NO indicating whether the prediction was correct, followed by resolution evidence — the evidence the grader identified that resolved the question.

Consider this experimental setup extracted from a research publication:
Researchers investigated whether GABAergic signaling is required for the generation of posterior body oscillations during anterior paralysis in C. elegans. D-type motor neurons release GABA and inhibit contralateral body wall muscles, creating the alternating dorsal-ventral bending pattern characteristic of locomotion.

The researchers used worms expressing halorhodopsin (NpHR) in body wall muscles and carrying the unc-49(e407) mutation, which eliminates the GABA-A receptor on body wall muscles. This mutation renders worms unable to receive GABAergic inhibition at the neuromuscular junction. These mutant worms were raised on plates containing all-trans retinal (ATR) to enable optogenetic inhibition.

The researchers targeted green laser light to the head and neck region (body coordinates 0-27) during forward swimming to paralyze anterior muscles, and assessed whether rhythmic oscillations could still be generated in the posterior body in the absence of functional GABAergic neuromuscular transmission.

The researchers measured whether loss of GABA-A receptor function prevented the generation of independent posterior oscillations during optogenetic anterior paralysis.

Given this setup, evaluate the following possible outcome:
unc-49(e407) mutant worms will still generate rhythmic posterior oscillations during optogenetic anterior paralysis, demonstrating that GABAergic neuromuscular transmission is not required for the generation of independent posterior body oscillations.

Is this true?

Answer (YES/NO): YES